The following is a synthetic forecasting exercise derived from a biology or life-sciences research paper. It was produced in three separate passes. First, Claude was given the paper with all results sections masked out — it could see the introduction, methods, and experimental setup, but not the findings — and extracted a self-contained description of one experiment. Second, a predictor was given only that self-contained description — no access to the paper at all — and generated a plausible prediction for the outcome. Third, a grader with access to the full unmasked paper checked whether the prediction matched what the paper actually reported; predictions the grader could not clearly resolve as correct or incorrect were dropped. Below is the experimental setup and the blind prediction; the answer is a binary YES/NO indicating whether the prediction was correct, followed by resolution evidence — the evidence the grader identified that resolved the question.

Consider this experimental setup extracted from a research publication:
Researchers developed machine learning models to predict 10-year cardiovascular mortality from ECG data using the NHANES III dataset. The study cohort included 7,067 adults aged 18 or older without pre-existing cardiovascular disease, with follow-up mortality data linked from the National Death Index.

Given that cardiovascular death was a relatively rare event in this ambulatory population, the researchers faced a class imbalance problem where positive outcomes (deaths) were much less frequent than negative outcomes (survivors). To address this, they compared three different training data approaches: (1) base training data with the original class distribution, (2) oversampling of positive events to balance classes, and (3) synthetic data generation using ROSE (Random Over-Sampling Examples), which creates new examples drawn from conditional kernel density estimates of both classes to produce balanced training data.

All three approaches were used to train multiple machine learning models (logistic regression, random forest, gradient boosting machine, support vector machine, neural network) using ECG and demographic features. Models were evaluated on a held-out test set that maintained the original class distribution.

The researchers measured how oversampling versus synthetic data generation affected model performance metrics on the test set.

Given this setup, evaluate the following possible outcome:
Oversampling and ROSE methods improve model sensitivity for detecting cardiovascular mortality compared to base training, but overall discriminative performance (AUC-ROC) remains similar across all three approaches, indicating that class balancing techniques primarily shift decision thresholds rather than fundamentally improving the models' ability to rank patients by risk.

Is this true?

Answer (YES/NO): NO